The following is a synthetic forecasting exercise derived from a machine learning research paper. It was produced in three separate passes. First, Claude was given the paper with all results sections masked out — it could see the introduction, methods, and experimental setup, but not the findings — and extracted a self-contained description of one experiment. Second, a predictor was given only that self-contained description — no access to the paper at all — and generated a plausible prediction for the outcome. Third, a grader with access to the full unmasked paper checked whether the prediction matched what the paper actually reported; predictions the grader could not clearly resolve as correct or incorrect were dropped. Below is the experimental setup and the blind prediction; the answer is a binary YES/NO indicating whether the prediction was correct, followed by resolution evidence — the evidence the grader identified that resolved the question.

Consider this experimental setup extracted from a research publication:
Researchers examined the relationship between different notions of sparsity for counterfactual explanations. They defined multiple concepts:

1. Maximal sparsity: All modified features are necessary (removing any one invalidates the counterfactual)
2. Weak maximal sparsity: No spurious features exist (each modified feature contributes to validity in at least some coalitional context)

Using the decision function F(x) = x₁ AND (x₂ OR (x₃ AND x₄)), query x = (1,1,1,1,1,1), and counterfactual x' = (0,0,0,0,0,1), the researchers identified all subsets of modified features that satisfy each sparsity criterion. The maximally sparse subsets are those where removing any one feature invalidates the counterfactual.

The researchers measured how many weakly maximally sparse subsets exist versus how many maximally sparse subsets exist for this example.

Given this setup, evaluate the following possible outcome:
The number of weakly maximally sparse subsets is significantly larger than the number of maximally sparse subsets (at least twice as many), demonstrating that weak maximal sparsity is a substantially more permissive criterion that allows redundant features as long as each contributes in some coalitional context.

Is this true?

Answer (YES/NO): NO